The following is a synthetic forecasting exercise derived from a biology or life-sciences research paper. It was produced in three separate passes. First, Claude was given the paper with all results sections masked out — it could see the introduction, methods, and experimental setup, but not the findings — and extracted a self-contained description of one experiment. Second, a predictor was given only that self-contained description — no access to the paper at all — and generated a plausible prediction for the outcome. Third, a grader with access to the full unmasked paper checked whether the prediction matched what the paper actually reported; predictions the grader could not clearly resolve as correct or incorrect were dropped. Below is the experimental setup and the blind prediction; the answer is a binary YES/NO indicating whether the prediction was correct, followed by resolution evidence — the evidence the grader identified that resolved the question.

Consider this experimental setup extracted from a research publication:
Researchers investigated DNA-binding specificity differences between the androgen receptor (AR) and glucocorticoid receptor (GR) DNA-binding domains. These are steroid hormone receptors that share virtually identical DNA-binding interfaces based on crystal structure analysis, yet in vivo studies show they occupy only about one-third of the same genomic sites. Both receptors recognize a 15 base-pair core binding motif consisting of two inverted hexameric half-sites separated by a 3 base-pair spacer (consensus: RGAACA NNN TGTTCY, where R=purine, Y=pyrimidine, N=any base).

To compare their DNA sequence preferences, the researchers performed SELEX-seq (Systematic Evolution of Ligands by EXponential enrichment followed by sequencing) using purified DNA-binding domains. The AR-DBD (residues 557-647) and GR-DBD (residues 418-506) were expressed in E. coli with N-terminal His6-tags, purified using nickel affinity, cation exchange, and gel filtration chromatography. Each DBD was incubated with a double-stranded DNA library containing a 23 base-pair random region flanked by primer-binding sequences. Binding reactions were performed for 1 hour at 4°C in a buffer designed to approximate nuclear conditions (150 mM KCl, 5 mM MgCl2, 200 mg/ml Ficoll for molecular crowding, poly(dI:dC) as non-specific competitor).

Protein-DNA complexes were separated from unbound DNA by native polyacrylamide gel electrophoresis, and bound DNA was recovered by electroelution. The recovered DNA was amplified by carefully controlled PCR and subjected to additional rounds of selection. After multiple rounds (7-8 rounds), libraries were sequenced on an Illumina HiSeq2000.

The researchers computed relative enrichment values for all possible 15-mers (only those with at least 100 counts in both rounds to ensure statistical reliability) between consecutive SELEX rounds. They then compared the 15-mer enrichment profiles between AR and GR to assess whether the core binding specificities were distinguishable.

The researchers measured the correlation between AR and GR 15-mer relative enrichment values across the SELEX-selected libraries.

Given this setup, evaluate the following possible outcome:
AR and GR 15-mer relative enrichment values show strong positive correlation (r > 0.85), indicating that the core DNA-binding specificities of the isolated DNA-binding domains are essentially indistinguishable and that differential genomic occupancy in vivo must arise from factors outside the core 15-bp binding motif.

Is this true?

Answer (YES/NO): NO